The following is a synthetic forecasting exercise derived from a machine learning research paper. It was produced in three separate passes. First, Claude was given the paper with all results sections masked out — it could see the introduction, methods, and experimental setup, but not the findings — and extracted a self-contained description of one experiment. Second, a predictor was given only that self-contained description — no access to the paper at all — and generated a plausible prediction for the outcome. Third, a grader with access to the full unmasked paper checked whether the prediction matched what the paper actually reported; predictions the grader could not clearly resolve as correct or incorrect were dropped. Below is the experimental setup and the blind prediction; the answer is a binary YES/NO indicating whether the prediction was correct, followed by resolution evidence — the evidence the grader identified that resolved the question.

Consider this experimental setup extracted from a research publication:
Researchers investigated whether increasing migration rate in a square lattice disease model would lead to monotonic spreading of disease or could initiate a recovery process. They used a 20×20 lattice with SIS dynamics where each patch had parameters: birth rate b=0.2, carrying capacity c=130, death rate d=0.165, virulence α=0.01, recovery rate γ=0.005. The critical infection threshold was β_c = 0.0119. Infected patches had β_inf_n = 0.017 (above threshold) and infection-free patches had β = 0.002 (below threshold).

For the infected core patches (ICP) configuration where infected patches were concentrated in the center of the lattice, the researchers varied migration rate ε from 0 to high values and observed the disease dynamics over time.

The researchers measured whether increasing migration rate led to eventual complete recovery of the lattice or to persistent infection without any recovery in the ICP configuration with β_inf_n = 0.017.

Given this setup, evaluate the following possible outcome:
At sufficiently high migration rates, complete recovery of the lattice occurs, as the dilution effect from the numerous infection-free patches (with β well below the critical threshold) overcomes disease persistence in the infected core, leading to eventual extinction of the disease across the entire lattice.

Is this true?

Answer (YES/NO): NO